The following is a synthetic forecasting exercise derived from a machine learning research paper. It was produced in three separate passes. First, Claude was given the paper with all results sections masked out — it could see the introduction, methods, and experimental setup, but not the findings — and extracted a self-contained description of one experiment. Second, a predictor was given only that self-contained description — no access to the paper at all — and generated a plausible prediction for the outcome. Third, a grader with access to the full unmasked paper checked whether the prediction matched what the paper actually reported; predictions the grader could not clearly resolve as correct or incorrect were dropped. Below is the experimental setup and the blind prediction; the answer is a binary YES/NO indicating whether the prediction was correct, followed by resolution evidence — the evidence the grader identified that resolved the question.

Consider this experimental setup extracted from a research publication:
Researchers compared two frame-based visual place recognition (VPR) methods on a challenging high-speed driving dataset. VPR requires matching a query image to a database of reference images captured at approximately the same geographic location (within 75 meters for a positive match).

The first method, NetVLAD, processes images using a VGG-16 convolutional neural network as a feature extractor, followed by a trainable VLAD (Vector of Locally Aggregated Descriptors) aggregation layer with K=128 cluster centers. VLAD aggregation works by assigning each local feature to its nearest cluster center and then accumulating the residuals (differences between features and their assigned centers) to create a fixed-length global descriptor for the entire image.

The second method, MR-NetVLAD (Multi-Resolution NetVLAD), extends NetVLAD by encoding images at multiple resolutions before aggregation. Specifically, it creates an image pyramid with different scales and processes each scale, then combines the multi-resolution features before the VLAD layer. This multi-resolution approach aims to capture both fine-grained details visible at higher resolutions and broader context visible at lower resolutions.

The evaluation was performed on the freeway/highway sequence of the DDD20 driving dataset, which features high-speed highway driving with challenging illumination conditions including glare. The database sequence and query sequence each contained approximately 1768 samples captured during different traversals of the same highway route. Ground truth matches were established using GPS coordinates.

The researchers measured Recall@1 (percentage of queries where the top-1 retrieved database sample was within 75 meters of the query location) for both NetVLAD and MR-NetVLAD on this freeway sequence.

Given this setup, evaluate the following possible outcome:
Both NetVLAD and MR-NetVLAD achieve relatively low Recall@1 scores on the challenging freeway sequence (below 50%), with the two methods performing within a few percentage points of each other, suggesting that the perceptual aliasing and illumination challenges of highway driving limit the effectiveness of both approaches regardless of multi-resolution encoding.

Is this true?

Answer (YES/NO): NO